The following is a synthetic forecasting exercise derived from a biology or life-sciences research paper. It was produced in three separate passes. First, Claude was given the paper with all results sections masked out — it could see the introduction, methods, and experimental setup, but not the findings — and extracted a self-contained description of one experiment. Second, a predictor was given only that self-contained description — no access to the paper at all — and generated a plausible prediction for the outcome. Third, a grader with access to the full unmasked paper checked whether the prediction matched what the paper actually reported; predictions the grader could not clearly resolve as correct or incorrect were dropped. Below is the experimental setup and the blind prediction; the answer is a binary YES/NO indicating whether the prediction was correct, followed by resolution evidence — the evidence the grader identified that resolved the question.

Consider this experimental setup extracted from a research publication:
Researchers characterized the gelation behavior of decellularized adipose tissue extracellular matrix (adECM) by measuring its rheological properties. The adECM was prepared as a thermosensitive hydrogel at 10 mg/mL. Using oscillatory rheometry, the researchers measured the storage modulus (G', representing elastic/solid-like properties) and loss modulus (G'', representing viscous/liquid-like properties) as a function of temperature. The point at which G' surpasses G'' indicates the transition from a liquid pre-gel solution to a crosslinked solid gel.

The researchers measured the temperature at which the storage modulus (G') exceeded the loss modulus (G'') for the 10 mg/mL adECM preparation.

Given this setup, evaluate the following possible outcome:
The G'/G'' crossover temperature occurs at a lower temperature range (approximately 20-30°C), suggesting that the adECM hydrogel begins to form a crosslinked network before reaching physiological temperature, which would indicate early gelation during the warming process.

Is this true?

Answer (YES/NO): YES